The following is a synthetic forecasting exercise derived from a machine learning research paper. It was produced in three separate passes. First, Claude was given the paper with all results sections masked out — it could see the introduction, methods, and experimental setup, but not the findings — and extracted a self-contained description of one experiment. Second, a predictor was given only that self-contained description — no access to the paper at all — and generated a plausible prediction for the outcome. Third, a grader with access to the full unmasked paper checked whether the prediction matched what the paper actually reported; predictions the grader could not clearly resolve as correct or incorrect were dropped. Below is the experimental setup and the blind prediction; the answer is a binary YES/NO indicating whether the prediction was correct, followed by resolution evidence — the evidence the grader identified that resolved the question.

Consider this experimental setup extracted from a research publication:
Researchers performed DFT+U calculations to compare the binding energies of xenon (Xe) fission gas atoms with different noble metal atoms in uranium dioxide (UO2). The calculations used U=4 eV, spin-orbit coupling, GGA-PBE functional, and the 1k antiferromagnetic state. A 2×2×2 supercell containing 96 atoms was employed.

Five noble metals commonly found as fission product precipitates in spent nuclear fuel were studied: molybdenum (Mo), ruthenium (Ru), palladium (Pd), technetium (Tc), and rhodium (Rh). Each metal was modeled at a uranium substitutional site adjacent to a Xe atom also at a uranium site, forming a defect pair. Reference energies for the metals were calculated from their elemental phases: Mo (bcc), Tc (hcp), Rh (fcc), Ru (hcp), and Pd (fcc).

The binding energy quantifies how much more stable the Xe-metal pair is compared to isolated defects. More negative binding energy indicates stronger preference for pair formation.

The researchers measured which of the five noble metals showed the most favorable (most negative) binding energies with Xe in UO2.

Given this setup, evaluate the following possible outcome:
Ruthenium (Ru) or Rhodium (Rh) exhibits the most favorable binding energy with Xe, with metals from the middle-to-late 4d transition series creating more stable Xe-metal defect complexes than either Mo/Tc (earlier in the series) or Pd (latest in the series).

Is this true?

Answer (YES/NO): NO